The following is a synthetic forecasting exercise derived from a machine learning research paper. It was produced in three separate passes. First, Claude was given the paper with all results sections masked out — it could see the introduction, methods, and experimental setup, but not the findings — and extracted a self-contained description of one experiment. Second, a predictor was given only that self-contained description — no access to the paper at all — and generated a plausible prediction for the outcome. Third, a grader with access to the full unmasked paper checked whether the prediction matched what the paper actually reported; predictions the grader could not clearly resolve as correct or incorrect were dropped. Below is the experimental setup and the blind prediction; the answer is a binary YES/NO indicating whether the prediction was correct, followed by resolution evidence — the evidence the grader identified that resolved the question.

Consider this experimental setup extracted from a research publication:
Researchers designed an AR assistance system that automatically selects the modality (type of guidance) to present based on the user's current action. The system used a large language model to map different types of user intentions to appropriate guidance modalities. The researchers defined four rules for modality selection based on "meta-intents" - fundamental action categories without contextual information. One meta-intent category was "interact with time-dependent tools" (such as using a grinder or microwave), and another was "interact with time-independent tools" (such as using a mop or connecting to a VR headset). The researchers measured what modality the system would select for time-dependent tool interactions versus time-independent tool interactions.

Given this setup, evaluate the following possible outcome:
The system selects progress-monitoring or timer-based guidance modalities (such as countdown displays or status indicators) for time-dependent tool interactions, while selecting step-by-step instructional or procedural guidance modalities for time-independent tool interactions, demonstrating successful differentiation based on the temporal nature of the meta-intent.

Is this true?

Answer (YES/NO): YES